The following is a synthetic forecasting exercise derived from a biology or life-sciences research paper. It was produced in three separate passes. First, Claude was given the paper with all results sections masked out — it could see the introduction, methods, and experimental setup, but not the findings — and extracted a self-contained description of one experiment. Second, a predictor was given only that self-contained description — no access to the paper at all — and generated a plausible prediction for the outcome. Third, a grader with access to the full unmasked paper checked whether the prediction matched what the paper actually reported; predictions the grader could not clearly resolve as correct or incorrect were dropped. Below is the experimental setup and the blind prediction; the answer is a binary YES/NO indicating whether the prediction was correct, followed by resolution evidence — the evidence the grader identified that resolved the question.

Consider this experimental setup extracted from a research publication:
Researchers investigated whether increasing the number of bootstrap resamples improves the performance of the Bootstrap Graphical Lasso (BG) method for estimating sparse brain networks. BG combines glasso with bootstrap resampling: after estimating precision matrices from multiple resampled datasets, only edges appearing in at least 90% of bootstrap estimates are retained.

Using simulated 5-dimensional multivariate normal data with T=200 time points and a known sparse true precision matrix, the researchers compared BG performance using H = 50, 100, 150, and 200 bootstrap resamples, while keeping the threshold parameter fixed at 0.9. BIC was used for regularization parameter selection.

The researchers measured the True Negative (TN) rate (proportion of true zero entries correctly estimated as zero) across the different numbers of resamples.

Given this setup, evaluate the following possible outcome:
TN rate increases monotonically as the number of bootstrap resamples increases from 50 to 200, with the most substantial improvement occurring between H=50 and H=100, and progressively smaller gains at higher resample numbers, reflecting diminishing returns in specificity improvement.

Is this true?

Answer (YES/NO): NO